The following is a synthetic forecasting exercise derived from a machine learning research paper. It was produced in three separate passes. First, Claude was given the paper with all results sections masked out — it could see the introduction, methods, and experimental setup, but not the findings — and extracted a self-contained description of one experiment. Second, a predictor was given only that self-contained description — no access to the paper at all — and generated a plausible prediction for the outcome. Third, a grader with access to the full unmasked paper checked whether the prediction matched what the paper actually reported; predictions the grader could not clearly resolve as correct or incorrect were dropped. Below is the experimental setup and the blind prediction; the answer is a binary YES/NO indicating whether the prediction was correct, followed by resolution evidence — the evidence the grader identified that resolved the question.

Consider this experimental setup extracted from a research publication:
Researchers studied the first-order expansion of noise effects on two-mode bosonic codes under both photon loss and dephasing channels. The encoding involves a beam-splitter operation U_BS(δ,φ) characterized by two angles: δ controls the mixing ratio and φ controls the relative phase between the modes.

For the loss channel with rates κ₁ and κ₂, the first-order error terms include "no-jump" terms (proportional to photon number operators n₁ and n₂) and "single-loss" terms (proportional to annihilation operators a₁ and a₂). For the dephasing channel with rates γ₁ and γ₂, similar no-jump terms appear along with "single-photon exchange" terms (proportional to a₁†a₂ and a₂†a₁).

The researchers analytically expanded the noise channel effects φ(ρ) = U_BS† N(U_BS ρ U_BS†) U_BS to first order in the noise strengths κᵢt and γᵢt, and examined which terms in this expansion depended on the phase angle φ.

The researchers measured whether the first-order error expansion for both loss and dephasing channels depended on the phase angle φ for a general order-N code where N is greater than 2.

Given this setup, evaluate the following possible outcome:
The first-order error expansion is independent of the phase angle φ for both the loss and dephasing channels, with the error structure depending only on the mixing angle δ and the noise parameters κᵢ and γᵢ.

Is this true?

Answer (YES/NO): YES